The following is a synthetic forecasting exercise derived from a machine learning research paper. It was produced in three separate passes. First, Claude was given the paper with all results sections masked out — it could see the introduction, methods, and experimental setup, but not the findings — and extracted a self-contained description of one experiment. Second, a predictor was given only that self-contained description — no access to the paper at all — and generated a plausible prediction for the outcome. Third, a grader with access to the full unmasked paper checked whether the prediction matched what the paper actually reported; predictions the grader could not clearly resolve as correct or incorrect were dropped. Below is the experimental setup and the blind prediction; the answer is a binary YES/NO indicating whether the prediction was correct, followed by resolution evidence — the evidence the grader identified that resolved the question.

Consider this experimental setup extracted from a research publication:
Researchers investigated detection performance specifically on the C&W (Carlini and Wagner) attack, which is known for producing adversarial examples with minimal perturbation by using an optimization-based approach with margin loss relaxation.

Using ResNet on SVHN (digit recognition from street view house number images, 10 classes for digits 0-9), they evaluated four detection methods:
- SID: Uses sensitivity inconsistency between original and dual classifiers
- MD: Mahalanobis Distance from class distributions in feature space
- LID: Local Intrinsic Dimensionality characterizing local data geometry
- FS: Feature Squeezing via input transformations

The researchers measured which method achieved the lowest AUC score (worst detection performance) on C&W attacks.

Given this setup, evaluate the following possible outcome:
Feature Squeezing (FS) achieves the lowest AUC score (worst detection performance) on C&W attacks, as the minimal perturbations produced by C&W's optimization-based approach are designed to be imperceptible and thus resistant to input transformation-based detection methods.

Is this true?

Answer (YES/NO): NO